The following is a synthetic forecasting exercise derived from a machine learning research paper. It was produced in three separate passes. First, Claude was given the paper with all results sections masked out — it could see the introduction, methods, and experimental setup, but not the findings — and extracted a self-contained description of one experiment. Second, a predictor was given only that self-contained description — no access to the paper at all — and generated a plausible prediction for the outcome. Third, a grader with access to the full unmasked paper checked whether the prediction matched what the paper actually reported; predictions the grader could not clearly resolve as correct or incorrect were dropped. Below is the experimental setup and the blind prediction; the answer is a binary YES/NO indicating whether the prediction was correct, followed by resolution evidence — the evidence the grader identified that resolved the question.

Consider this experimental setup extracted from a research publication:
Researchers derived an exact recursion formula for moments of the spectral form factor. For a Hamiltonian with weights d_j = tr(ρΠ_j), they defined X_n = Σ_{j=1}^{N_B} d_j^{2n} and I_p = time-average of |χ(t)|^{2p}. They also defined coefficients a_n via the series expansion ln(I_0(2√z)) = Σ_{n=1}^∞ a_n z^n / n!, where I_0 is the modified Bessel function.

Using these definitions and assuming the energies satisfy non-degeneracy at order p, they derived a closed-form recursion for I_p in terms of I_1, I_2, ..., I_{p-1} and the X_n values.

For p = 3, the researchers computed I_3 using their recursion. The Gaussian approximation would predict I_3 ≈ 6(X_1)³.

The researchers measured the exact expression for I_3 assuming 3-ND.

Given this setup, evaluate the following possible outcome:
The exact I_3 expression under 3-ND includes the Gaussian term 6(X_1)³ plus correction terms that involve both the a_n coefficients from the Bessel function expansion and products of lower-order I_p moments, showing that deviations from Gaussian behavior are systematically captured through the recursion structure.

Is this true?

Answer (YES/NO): NO